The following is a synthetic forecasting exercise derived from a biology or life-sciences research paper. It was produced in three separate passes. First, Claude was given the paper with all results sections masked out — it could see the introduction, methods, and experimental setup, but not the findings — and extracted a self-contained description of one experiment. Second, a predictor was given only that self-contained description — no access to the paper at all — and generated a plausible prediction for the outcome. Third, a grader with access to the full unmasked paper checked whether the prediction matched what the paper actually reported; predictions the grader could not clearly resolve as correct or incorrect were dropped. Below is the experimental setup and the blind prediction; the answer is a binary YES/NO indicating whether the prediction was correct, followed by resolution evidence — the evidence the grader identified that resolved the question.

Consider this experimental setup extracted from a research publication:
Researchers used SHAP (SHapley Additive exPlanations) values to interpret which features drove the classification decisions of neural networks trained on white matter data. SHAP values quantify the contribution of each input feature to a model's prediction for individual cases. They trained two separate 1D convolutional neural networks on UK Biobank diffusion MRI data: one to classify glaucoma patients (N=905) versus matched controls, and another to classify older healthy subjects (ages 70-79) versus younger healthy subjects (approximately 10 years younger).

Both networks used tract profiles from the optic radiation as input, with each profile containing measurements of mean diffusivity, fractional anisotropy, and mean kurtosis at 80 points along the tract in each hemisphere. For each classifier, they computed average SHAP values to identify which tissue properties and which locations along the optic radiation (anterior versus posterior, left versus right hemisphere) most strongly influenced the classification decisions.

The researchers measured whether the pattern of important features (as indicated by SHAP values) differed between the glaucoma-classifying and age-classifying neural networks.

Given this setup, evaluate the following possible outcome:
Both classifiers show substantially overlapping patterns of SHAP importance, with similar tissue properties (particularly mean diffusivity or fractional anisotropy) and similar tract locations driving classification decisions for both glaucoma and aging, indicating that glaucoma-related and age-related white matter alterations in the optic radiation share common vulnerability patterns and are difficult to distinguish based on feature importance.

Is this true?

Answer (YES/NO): NO